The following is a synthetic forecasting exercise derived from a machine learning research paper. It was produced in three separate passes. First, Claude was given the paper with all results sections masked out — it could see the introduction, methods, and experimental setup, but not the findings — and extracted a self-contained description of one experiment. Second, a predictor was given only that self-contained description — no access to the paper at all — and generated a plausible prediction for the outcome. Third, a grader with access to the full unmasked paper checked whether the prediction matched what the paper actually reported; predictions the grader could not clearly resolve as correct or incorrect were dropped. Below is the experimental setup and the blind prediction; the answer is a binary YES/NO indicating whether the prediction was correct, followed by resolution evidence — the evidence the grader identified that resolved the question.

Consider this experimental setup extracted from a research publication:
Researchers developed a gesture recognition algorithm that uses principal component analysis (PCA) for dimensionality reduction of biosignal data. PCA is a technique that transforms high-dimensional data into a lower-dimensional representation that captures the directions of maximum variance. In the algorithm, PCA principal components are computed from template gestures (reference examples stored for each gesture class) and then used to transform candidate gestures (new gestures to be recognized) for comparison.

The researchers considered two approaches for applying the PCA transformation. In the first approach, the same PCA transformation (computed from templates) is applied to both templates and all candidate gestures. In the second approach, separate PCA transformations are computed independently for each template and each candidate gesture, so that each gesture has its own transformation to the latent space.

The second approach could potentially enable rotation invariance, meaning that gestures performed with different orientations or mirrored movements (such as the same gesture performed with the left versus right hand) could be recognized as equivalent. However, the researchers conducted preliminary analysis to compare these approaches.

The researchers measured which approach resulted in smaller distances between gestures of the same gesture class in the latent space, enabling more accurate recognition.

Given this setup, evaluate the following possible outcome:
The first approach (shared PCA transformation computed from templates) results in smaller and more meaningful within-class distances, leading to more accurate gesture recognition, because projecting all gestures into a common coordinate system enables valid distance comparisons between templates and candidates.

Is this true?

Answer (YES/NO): YES